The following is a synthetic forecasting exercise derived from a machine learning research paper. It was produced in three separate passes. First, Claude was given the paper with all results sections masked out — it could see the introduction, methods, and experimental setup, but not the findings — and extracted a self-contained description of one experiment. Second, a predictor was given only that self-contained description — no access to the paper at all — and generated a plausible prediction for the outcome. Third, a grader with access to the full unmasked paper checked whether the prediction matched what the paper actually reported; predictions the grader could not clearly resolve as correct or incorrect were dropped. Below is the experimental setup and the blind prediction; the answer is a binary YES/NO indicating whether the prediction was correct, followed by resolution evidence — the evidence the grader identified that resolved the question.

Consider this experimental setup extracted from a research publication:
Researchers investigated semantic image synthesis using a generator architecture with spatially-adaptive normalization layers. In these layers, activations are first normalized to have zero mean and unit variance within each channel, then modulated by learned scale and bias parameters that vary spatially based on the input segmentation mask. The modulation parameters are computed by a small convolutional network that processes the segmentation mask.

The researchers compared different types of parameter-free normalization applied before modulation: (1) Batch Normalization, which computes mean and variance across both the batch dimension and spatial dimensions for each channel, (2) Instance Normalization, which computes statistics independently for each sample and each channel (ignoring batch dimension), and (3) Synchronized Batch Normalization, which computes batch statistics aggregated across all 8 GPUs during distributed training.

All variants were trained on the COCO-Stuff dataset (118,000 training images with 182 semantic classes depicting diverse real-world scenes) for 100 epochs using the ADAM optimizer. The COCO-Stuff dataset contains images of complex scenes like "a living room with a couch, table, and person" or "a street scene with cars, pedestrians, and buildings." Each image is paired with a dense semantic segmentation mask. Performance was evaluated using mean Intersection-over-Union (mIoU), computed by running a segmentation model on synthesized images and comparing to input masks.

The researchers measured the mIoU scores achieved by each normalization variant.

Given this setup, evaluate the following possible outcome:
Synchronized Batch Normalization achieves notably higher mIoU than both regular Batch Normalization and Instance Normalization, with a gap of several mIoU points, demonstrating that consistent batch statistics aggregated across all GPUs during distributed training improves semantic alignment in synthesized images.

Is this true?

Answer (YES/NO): NO